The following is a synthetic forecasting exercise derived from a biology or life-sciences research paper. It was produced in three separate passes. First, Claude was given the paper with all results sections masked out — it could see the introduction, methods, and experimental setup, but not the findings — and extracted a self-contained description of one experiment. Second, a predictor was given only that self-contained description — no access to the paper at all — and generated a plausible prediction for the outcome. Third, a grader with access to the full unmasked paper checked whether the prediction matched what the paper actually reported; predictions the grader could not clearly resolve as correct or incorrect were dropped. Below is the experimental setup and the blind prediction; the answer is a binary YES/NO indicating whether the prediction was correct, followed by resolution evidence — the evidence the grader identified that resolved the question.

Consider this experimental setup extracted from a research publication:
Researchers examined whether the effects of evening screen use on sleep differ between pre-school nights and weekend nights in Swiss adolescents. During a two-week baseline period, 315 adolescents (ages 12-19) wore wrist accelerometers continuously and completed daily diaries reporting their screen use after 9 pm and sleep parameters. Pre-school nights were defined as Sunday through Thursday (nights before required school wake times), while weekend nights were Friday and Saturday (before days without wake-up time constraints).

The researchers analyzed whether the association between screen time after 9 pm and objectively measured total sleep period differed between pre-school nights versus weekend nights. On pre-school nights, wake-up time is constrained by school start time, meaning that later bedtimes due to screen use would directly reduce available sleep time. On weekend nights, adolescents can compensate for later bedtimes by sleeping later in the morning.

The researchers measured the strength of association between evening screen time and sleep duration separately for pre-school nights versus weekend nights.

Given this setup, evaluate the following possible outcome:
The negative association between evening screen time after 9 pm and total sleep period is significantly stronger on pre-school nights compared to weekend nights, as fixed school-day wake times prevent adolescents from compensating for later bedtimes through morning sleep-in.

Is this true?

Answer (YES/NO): YES